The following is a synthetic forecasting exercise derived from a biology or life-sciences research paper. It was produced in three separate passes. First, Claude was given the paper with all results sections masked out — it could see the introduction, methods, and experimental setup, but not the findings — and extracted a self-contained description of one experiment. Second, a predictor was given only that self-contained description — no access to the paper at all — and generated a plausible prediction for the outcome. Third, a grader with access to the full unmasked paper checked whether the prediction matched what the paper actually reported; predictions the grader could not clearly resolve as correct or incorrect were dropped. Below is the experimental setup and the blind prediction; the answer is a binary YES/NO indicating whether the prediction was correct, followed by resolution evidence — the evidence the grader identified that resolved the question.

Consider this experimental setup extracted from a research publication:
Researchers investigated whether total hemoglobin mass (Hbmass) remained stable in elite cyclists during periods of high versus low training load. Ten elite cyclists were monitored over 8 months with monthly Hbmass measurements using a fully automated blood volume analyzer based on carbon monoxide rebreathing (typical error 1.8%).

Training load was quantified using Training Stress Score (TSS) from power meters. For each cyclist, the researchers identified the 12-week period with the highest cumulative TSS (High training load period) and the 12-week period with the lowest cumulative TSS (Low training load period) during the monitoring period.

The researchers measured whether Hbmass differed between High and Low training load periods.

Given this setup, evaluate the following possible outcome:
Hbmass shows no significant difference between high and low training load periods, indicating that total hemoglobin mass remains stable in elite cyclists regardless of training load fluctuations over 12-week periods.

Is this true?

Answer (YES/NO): YES